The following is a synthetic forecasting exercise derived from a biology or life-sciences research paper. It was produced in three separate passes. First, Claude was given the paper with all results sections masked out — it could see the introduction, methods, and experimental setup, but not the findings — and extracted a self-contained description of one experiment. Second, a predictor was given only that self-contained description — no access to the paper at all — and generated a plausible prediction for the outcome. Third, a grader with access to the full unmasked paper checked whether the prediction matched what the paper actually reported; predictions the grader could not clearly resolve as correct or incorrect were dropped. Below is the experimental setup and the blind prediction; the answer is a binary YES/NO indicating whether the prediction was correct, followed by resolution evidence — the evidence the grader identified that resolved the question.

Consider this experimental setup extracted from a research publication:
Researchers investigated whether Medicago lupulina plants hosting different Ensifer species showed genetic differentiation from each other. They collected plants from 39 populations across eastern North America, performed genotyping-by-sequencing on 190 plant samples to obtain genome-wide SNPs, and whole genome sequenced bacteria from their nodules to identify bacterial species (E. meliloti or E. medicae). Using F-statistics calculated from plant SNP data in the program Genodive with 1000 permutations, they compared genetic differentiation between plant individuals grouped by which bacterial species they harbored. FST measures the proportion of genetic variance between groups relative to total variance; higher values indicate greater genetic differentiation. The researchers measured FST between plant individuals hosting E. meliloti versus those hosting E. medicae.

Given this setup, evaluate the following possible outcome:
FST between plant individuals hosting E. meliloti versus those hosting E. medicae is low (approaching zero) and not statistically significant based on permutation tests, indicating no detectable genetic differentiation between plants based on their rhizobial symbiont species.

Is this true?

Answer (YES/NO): NO